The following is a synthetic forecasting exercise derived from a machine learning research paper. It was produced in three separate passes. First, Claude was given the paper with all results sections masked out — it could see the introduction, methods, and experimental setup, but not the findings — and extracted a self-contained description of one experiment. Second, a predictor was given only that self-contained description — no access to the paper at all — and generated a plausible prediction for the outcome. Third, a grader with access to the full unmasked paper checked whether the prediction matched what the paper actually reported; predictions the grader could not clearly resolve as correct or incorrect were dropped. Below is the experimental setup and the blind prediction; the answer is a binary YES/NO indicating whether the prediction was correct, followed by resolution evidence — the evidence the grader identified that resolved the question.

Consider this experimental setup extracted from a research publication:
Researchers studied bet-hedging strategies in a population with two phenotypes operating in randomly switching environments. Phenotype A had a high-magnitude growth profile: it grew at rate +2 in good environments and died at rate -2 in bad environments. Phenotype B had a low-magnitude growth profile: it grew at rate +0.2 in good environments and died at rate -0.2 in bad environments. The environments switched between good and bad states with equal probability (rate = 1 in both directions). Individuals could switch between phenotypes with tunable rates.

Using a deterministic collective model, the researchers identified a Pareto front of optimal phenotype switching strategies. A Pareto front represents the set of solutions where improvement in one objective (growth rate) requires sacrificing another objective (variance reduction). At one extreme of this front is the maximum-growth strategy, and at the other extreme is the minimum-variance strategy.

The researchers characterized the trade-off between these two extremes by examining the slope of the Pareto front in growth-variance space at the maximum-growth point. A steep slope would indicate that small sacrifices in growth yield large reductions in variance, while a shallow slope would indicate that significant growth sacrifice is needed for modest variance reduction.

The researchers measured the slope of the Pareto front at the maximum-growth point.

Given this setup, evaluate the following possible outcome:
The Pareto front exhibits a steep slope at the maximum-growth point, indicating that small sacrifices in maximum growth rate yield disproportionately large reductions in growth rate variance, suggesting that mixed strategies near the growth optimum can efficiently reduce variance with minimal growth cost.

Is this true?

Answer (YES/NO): YES